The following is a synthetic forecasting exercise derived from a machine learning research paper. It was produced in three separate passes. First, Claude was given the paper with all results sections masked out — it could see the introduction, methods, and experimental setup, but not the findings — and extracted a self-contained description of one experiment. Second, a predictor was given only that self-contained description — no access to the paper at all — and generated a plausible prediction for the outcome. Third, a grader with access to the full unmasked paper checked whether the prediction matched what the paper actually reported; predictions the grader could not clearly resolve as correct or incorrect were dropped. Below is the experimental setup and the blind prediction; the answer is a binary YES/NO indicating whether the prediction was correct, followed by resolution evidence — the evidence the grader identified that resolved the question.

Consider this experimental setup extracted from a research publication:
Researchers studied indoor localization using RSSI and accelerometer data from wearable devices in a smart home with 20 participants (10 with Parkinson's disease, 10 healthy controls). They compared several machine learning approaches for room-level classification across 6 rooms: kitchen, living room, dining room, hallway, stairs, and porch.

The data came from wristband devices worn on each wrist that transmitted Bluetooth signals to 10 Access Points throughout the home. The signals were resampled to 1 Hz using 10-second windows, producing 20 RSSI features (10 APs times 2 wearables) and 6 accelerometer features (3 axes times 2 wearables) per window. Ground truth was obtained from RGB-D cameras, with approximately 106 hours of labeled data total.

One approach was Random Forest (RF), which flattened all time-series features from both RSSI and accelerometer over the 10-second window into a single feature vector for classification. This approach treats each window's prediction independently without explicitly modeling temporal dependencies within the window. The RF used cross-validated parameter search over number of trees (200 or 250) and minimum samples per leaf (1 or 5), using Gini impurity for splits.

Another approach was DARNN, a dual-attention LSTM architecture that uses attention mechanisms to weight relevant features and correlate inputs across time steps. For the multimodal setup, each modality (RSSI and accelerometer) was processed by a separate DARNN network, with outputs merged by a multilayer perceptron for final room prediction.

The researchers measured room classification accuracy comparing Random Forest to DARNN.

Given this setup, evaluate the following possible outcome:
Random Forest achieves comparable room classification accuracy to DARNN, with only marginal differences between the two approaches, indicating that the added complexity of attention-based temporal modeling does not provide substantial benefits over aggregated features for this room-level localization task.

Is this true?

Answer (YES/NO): YES